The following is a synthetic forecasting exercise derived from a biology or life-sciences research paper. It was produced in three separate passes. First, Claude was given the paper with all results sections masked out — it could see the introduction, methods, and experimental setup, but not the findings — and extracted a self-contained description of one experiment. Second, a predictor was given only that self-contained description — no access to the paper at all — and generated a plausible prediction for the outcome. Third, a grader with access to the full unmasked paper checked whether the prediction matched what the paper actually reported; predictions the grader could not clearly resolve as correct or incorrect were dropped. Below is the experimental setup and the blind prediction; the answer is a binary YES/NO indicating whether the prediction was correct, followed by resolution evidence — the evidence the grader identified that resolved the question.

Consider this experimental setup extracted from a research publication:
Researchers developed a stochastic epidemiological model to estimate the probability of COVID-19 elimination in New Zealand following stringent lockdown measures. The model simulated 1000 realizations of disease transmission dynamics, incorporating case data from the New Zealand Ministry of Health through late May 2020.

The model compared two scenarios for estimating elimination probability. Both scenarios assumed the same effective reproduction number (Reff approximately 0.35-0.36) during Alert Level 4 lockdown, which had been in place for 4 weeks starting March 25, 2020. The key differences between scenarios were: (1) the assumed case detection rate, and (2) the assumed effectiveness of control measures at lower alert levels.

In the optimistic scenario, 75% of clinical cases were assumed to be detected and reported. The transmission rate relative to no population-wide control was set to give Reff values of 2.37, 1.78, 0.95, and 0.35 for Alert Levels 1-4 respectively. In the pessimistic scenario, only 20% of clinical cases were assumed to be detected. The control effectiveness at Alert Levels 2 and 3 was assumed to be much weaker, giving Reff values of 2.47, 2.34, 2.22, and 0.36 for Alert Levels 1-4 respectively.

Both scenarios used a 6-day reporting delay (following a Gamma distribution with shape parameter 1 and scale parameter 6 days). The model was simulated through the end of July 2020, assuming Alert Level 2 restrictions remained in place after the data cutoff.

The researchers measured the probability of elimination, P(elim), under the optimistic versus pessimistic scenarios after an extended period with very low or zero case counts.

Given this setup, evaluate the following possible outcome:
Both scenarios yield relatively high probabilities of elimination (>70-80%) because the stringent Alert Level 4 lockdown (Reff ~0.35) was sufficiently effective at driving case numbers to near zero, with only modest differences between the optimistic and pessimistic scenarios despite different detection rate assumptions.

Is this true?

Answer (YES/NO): NO